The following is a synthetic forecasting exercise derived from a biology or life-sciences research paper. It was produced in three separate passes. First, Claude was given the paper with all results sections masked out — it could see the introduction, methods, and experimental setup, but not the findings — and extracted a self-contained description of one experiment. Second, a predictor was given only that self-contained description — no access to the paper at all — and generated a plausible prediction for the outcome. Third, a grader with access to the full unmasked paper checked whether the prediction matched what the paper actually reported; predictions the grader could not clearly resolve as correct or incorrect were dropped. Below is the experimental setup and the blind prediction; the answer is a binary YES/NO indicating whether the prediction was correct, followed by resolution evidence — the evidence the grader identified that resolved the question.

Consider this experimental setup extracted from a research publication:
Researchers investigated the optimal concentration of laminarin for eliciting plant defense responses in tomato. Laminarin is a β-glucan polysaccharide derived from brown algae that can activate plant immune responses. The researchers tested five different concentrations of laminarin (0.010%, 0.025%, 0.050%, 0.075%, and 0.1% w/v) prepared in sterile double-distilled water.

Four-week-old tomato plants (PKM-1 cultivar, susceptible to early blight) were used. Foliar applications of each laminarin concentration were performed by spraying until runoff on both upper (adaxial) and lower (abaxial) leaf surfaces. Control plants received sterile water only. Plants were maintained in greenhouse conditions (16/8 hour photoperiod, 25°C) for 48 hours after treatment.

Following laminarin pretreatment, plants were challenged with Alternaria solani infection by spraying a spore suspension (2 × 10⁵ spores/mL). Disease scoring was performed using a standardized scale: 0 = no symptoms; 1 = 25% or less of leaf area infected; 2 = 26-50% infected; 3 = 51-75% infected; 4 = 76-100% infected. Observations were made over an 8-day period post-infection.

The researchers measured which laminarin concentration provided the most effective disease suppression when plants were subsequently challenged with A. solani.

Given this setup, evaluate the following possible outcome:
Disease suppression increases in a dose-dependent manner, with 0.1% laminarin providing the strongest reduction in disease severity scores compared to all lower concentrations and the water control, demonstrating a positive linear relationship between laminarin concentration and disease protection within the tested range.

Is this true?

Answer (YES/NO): NO